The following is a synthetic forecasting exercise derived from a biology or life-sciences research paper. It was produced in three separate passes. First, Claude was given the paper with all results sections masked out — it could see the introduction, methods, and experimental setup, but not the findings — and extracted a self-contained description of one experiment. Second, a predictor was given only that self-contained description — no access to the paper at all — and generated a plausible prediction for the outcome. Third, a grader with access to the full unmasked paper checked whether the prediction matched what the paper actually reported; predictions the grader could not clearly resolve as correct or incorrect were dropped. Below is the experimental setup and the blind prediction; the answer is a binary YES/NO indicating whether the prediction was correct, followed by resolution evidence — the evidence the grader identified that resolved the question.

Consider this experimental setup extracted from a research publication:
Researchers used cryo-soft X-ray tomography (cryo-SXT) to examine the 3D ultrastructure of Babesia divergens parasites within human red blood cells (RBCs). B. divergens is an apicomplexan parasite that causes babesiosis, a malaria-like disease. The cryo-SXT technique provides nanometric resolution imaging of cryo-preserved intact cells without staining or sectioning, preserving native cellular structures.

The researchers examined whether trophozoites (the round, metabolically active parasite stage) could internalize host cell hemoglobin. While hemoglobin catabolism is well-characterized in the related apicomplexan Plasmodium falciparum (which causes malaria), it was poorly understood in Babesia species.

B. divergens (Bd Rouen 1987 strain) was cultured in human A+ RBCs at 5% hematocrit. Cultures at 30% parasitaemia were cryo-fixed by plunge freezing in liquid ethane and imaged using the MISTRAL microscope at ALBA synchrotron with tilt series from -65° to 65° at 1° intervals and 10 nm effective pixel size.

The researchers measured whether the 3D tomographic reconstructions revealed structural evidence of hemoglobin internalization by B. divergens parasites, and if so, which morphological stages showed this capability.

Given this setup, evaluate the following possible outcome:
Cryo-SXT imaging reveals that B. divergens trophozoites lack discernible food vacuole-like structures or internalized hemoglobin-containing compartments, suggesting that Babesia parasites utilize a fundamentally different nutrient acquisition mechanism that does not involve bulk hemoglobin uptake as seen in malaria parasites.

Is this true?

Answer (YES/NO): NO